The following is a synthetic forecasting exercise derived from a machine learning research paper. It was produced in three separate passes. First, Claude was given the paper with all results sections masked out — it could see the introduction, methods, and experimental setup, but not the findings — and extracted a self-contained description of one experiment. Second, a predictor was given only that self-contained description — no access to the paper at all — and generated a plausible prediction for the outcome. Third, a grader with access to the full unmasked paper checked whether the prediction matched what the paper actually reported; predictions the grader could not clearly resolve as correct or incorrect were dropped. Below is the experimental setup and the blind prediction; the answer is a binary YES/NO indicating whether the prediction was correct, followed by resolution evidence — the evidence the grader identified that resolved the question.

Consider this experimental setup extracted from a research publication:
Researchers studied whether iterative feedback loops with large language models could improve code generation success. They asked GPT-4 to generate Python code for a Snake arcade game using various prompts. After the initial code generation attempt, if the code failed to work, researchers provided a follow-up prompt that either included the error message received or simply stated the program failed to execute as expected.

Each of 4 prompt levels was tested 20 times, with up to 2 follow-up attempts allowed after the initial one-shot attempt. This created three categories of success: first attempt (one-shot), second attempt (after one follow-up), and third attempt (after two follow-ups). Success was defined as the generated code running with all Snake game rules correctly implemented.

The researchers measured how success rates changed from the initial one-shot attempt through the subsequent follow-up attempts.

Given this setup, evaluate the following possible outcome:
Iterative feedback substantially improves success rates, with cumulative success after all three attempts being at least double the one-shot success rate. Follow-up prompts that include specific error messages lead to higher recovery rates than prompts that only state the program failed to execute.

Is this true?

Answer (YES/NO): NO